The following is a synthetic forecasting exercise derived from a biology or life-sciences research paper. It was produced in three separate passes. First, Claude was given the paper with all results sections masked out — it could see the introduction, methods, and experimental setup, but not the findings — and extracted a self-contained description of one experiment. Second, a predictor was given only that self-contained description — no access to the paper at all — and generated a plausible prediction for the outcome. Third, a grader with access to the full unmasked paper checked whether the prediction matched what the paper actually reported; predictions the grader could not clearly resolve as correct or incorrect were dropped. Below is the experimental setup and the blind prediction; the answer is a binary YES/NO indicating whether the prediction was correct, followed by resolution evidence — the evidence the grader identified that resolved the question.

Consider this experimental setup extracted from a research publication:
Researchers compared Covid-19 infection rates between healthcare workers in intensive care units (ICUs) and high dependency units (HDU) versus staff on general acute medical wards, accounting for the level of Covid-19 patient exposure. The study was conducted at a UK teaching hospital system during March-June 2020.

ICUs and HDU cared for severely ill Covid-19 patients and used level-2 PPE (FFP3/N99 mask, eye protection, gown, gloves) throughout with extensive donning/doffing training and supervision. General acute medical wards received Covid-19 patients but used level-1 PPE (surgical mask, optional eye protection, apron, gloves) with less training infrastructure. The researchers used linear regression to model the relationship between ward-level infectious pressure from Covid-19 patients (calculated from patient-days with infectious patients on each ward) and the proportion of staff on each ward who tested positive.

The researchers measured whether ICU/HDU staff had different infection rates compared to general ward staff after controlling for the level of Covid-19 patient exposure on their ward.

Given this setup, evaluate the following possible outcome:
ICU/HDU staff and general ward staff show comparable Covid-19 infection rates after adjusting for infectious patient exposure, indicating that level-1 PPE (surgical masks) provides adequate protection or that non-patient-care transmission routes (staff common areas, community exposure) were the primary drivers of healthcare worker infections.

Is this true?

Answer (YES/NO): NO